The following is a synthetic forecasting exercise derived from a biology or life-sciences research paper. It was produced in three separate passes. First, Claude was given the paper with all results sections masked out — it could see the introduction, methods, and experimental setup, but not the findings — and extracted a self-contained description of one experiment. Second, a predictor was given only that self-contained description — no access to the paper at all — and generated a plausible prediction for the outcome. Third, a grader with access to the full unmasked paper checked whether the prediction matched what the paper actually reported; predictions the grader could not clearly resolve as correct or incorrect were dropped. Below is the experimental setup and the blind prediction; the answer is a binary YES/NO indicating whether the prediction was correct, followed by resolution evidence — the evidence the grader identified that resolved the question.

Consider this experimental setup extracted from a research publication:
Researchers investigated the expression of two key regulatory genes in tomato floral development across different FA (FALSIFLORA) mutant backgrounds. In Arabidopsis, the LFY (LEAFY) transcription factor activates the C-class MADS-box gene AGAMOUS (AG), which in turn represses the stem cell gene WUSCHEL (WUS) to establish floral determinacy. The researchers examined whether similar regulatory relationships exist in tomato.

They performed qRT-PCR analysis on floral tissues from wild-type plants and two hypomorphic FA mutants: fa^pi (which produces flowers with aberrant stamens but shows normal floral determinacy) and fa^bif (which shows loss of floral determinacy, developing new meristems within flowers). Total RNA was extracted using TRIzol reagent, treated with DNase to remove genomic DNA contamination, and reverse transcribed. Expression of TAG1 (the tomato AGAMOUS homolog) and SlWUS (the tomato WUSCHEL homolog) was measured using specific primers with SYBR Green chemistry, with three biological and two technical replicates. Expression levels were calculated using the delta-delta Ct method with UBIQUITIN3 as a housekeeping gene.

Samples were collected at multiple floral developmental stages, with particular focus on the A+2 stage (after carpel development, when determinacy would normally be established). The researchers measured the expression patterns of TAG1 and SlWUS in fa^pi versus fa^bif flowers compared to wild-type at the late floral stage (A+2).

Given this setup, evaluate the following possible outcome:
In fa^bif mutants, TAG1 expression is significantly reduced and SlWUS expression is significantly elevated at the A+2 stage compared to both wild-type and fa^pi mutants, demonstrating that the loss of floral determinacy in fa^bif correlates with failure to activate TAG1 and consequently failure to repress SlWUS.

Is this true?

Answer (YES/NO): NO